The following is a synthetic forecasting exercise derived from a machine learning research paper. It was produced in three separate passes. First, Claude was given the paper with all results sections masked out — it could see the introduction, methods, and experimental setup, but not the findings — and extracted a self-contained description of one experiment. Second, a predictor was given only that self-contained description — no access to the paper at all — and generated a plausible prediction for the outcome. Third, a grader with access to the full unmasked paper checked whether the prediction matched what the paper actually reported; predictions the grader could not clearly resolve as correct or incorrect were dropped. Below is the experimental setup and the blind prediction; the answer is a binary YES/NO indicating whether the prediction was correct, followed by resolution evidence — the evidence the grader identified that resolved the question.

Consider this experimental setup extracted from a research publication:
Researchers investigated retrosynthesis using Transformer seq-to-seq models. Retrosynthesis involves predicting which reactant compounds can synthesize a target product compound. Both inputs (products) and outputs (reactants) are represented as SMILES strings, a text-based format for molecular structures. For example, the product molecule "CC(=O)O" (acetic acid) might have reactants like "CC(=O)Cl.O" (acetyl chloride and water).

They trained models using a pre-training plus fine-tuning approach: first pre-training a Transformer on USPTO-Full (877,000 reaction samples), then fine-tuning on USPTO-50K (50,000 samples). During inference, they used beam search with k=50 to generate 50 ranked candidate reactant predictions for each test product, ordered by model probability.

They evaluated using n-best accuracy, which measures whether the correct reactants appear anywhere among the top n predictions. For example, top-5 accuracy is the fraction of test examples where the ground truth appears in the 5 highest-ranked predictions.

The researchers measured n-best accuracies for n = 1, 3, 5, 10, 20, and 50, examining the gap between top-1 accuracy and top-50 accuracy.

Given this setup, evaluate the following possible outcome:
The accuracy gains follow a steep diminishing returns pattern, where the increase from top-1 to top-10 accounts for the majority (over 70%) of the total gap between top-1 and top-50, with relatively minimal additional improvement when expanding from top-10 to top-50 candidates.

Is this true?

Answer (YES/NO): YES